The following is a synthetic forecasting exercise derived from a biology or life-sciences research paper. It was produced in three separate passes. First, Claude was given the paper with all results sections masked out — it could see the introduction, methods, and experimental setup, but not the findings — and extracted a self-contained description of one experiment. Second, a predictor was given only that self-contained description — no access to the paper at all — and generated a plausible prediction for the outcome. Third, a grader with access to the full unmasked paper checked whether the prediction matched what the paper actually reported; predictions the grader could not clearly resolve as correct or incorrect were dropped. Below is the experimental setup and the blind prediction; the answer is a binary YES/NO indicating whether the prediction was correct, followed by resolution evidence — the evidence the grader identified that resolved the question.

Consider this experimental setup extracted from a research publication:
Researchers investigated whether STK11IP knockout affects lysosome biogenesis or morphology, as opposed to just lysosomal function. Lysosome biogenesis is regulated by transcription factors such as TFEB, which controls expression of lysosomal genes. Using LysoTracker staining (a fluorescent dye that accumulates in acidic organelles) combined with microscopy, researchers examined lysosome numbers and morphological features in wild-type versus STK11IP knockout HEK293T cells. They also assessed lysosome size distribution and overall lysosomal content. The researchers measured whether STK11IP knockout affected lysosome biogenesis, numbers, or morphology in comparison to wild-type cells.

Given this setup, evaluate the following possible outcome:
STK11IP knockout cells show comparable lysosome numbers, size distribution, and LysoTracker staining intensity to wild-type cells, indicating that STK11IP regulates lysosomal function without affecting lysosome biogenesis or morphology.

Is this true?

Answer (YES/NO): NO